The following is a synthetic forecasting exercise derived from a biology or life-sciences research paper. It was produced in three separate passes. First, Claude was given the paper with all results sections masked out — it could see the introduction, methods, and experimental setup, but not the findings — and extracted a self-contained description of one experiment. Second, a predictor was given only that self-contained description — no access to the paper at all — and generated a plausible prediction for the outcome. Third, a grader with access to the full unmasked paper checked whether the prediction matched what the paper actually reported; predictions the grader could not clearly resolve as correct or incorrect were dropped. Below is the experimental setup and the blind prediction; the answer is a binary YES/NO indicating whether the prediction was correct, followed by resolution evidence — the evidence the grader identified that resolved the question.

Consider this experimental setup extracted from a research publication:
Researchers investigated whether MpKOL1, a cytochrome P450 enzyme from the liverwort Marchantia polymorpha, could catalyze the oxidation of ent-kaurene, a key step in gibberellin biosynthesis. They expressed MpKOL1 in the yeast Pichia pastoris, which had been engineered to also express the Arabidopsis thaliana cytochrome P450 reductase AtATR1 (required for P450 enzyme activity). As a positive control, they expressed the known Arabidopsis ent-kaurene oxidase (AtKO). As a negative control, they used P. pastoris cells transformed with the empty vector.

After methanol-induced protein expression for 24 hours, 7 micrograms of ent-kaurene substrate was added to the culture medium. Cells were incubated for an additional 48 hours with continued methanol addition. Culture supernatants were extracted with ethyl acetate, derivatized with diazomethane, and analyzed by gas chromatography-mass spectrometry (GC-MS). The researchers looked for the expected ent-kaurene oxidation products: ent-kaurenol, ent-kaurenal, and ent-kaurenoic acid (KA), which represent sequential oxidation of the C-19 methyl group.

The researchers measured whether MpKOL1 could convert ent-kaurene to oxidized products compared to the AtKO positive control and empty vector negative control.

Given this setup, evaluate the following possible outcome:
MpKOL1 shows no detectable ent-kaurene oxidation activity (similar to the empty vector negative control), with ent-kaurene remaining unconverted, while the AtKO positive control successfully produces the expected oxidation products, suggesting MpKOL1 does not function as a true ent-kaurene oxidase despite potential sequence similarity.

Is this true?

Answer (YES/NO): NO